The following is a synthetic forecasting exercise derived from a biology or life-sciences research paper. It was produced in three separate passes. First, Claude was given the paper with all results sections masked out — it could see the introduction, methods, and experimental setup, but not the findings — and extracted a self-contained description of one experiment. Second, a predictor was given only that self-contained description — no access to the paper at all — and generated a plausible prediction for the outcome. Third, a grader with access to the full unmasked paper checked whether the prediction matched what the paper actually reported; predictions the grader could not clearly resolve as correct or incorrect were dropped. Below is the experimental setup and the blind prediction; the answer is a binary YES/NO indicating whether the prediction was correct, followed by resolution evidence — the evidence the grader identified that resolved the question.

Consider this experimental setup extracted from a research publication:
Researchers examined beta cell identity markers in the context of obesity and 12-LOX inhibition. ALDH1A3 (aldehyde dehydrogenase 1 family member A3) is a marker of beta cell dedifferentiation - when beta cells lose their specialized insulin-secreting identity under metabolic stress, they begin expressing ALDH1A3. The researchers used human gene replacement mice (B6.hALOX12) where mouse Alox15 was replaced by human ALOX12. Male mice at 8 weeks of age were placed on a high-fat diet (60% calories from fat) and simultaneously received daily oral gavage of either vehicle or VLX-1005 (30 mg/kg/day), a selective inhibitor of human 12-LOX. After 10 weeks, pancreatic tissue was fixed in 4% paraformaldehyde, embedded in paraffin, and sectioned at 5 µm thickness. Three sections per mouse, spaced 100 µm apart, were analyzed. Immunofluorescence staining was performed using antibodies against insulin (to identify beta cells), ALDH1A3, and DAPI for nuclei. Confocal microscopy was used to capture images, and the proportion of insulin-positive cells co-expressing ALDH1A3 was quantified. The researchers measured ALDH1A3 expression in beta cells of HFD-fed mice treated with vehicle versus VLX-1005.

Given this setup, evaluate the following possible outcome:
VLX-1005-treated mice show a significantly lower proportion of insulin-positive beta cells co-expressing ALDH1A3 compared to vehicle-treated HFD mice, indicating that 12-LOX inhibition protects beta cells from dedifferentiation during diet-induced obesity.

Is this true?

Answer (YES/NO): YES